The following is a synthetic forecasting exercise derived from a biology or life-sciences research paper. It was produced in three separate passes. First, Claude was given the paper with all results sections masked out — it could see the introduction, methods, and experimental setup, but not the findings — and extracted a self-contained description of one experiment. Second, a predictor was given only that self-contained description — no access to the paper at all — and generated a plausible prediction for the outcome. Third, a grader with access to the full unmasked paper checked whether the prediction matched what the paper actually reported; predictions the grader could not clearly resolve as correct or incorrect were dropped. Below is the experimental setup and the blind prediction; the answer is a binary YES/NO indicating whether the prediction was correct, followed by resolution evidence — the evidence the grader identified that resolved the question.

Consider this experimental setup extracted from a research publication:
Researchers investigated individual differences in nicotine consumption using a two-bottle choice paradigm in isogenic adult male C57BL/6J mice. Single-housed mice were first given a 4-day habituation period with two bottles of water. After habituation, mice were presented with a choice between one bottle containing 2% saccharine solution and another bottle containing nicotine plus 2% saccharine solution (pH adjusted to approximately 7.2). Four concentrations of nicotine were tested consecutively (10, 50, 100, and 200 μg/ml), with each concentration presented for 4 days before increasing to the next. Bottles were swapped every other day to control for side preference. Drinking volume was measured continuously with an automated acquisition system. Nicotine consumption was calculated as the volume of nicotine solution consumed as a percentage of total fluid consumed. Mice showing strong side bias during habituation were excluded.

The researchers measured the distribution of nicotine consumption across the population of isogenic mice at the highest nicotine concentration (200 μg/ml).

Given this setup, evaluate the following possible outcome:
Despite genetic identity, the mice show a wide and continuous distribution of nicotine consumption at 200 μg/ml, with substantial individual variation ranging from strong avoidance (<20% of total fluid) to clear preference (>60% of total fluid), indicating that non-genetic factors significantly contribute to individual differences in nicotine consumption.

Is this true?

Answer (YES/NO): NO